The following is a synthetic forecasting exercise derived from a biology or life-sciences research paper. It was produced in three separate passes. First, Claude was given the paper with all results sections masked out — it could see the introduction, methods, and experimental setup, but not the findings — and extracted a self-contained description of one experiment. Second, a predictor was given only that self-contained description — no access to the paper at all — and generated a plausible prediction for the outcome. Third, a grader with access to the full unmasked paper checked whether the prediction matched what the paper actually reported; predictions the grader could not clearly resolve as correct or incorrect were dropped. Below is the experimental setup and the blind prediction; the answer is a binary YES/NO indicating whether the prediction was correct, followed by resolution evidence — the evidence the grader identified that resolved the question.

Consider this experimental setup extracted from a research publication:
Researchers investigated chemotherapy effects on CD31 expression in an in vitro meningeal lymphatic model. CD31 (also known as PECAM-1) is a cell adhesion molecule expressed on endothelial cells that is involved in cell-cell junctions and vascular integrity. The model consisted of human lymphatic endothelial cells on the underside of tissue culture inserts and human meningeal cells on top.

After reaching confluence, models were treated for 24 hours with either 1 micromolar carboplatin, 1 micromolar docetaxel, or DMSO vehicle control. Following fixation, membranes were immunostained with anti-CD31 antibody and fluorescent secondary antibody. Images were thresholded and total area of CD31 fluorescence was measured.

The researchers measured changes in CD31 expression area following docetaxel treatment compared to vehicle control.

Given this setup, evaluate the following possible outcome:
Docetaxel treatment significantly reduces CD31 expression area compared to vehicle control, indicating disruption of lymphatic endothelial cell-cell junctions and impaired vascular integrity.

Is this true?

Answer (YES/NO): YES